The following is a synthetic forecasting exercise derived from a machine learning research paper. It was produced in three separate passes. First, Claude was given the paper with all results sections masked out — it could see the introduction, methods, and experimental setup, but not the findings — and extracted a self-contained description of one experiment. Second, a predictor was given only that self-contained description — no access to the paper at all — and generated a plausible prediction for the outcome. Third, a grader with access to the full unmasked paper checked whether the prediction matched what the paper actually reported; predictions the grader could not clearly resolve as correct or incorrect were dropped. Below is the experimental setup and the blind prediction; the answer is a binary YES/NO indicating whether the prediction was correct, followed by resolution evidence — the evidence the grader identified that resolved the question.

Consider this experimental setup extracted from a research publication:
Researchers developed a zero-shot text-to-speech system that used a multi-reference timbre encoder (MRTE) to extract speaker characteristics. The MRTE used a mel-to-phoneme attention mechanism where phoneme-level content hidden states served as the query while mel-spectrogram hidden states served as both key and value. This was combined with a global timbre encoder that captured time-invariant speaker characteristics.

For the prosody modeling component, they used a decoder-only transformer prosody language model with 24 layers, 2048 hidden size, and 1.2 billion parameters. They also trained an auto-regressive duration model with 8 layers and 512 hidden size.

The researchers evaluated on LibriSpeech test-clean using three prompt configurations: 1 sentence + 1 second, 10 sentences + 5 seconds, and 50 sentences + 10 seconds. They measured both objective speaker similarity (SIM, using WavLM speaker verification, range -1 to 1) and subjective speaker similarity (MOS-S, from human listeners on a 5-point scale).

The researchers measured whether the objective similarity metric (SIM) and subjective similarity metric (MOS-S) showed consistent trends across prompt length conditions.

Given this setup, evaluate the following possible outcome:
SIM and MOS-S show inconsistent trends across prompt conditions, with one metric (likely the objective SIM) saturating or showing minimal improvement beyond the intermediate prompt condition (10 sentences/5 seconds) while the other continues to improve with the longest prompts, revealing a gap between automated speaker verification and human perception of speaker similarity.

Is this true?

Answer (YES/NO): NO